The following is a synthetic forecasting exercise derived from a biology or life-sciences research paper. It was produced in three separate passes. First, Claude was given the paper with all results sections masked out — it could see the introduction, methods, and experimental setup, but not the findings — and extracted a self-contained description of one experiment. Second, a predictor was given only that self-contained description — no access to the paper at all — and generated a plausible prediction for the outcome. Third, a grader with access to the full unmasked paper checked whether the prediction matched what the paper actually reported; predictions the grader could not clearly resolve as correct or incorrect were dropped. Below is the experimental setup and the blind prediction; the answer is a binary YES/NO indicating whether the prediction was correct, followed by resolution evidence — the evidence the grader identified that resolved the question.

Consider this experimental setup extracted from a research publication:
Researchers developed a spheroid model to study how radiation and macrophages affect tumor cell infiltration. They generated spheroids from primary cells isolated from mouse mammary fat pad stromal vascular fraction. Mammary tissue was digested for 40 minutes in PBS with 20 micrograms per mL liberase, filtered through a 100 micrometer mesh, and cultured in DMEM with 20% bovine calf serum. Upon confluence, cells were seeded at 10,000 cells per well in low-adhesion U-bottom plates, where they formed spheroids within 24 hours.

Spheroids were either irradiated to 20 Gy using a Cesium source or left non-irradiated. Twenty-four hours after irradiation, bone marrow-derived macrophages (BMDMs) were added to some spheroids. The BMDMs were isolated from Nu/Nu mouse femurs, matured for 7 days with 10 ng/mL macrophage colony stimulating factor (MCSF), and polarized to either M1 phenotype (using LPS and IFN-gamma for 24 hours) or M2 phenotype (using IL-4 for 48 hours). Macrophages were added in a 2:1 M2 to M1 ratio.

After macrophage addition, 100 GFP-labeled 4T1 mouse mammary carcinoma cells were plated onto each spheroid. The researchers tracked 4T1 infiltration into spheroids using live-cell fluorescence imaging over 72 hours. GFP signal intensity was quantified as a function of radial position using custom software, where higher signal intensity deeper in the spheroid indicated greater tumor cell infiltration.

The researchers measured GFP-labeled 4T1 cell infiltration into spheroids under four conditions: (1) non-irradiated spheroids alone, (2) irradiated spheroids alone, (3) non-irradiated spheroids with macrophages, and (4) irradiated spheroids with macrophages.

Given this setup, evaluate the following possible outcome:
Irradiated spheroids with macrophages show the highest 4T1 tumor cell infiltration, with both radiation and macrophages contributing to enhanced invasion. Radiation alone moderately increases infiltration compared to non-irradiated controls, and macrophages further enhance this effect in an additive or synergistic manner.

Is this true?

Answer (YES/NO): NO